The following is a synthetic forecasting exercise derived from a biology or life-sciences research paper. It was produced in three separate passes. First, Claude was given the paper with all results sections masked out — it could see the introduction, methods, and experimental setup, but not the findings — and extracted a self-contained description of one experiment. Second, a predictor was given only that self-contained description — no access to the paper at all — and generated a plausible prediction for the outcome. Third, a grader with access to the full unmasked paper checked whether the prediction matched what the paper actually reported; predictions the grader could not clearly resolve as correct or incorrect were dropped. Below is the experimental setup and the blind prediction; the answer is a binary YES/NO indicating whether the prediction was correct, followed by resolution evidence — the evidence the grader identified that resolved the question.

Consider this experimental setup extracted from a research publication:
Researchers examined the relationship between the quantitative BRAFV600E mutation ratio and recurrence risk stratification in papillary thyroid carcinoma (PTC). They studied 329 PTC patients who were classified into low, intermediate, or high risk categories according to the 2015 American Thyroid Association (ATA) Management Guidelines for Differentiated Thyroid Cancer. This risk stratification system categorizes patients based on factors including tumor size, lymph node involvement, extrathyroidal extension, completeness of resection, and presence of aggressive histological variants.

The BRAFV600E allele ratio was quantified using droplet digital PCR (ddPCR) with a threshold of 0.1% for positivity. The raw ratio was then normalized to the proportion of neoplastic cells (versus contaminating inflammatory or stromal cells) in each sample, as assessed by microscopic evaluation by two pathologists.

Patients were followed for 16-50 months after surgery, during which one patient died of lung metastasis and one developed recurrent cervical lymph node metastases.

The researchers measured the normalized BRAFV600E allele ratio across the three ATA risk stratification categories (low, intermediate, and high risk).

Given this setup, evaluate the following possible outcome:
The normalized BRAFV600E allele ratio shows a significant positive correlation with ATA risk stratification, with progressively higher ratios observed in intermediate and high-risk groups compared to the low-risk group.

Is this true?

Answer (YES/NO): YES